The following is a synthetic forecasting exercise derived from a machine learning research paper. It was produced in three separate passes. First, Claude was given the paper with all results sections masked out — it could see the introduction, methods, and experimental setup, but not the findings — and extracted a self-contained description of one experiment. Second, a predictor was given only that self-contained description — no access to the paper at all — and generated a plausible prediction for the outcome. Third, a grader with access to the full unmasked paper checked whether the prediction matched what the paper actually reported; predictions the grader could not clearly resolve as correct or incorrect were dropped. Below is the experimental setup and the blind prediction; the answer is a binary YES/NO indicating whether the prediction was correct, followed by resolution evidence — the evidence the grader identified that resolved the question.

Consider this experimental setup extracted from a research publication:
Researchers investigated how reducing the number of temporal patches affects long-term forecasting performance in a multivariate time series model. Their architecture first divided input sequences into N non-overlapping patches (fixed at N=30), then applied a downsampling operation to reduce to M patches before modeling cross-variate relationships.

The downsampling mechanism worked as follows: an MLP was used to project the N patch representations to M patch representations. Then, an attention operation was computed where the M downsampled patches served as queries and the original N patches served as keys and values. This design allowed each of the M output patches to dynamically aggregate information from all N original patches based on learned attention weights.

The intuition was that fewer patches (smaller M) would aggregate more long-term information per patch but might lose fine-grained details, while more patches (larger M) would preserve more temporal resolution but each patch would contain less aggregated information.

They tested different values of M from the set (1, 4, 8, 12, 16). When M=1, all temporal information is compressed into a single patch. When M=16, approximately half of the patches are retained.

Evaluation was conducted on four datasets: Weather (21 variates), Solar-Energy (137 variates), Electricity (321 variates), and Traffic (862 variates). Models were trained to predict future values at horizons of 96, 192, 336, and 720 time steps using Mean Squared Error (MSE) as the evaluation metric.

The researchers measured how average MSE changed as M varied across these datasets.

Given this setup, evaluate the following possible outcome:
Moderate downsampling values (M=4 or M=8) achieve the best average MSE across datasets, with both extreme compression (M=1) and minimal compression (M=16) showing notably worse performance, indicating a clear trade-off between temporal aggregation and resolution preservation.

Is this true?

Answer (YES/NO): NO